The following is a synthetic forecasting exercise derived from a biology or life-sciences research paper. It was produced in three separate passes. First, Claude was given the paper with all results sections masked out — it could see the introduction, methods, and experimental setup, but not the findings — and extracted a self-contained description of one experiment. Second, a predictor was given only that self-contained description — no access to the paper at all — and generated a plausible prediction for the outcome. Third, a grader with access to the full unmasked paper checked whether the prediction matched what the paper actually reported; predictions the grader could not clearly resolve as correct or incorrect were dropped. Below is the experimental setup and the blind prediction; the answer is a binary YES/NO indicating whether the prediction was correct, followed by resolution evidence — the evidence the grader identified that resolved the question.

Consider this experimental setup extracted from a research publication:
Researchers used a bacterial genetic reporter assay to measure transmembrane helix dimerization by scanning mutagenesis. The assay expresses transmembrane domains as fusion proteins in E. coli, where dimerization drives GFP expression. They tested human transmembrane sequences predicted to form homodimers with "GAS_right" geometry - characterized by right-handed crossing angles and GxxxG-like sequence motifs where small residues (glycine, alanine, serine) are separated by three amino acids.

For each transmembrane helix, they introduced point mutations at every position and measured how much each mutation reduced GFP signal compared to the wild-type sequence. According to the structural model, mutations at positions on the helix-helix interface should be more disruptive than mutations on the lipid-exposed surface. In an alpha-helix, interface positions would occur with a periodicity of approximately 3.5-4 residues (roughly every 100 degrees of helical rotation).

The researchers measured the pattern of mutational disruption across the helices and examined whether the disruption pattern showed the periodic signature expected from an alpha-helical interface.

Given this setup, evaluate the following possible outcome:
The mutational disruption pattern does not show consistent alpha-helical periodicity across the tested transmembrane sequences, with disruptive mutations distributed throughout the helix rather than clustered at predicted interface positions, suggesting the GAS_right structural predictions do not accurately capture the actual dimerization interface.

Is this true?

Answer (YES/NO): NO